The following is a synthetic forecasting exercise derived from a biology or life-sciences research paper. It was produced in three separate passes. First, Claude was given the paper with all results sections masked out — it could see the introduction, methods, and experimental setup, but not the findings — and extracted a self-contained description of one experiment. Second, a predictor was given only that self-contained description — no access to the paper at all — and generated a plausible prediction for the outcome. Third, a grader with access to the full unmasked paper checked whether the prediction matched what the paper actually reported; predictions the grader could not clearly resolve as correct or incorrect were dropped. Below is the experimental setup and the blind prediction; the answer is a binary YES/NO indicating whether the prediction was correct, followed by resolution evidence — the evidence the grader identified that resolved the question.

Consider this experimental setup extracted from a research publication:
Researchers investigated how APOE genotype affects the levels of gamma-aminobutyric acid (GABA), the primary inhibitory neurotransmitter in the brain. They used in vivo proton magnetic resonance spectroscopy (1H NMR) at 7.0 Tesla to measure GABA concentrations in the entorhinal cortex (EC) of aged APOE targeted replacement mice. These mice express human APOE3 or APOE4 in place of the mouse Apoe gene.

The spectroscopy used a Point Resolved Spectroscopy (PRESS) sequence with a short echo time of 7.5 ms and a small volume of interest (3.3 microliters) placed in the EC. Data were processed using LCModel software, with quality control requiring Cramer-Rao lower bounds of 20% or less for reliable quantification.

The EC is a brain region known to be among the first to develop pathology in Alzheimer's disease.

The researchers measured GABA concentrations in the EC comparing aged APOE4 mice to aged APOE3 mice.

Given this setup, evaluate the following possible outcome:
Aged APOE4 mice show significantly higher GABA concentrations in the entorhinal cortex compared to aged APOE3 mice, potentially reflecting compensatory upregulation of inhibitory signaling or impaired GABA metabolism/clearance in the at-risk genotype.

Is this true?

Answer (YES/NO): NO